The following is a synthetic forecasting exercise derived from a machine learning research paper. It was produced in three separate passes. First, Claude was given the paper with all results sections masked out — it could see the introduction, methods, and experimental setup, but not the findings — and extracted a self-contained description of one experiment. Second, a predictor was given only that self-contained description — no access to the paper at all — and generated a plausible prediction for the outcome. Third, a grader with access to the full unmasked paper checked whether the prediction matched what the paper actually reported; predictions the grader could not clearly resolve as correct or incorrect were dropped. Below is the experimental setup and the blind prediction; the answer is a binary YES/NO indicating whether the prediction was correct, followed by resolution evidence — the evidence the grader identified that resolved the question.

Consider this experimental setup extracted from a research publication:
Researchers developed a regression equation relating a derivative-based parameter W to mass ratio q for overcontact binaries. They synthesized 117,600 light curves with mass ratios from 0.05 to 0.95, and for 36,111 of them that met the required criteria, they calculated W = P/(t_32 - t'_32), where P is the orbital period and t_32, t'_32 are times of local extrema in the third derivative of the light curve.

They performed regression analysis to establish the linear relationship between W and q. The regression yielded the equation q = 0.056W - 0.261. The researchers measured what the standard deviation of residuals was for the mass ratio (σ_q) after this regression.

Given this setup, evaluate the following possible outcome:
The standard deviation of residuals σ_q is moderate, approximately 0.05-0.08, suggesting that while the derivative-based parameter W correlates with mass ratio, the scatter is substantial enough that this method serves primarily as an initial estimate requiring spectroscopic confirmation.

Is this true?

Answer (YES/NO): NO